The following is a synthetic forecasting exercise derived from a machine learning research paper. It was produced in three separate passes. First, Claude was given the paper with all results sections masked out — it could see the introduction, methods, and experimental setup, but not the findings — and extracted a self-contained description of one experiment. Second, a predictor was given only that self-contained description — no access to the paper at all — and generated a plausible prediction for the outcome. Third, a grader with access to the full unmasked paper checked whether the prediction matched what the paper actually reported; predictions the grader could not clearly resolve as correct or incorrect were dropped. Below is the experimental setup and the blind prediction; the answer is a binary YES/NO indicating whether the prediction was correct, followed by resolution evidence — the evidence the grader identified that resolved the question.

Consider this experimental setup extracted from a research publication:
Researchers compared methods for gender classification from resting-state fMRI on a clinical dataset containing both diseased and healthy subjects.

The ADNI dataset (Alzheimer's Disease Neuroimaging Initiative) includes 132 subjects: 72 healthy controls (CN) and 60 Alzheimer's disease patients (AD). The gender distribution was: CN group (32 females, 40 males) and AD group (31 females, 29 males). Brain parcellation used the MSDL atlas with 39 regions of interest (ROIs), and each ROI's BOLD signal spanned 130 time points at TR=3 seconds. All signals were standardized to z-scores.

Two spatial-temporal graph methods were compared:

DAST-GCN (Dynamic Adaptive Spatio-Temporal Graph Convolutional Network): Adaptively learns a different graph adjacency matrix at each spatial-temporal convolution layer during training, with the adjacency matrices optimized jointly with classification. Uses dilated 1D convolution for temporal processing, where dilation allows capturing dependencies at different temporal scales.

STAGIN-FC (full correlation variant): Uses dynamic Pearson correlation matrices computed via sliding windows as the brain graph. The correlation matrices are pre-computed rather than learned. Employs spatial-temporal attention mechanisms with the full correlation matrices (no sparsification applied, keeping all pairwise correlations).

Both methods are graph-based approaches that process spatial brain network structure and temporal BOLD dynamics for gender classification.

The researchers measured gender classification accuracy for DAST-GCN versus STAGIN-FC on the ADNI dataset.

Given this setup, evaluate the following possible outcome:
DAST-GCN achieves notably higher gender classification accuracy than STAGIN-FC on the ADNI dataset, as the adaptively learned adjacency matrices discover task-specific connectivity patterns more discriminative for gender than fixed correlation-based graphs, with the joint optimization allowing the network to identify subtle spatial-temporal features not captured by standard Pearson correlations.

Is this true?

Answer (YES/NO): NO